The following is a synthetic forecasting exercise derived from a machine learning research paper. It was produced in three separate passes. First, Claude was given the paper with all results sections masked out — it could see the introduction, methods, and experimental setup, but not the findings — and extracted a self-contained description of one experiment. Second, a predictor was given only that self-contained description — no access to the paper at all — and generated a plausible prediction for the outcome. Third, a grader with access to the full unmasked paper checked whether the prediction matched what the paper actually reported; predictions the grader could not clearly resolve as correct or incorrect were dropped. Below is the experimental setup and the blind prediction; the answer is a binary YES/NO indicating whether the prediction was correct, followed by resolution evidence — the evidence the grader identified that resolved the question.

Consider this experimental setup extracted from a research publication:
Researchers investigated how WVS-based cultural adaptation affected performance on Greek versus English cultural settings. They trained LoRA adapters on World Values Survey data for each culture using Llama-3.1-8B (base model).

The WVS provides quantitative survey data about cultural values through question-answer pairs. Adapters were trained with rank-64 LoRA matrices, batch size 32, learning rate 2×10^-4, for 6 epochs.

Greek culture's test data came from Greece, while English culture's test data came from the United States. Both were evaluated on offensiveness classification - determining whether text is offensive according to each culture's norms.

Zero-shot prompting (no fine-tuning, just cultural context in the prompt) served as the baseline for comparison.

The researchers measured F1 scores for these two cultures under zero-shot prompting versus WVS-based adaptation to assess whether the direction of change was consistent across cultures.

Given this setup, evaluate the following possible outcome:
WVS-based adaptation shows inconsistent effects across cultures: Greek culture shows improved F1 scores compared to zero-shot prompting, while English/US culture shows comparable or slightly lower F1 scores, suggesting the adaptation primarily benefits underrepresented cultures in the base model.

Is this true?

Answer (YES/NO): NO